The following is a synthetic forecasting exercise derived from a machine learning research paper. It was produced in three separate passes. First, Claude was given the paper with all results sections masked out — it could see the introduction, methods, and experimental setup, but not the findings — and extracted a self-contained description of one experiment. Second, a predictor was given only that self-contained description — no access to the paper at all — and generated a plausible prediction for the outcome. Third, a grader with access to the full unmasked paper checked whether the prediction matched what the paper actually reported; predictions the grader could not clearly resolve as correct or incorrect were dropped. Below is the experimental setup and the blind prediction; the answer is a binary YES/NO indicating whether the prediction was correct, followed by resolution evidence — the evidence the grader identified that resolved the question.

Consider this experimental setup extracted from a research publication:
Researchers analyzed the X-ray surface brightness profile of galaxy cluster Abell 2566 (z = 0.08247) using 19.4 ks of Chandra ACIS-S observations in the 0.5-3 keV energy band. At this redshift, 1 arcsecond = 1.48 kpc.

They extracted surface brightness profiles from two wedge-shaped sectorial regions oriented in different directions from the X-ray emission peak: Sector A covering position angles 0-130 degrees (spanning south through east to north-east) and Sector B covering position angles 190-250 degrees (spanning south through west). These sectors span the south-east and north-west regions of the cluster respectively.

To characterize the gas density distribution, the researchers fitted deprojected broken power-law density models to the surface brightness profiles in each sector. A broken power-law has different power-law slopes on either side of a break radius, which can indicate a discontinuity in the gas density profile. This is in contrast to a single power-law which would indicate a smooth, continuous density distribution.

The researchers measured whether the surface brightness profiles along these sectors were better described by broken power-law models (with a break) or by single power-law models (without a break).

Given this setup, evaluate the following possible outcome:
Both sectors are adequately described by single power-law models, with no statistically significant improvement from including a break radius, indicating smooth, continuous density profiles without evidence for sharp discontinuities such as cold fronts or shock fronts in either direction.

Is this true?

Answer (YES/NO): NO